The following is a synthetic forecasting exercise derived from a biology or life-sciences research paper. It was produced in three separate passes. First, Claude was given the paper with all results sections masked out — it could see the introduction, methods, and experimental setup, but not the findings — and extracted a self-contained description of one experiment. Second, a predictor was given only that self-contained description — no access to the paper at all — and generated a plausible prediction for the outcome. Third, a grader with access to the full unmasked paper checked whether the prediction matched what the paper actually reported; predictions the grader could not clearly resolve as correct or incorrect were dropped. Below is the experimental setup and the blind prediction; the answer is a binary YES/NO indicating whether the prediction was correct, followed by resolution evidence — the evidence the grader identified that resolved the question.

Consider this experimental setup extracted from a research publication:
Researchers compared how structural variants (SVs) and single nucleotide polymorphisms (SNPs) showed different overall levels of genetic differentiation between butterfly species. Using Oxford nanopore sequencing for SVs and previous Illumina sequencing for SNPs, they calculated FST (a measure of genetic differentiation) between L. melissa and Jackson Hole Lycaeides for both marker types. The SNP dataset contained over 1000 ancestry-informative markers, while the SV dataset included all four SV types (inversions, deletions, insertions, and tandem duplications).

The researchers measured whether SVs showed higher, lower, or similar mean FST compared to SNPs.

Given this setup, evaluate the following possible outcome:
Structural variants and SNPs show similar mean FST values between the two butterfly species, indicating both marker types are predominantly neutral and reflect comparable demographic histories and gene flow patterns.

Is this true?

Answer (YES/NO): NO